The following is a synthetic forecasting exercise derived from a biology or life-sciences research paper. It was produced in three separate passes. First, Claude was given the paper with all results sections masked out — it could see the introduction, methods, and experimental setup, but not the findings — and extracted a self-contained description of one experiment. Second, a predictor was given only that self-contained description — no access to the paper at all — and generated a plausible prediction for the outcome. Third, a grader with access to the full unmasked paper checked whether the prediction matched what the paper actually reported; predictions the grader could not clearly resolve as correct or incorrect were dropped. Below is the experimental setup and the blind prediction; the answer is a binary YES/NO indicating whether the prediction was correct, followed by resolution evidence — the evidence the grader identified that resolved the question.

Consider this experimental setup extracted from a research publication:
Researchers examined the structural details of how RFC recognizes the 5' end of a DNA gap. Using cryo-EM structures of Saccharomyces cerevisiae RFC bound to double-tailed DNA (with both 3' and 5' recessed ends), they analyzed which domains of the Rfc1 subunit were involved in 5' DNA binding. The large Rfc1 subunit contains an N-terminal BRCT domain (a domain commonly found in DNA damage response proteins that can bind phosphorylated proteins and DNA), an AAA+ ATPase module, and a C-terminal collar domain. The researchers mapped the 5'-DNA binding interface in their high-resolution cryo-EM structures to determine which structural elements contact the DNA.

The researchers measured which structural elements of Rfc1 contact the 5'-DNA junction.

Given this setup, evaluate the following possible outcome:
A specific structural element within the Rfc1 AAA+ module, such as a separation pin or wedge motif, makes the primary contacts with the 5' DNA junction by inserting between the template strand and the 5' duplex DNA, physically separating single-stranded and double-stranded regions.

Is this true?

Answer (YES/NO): NO